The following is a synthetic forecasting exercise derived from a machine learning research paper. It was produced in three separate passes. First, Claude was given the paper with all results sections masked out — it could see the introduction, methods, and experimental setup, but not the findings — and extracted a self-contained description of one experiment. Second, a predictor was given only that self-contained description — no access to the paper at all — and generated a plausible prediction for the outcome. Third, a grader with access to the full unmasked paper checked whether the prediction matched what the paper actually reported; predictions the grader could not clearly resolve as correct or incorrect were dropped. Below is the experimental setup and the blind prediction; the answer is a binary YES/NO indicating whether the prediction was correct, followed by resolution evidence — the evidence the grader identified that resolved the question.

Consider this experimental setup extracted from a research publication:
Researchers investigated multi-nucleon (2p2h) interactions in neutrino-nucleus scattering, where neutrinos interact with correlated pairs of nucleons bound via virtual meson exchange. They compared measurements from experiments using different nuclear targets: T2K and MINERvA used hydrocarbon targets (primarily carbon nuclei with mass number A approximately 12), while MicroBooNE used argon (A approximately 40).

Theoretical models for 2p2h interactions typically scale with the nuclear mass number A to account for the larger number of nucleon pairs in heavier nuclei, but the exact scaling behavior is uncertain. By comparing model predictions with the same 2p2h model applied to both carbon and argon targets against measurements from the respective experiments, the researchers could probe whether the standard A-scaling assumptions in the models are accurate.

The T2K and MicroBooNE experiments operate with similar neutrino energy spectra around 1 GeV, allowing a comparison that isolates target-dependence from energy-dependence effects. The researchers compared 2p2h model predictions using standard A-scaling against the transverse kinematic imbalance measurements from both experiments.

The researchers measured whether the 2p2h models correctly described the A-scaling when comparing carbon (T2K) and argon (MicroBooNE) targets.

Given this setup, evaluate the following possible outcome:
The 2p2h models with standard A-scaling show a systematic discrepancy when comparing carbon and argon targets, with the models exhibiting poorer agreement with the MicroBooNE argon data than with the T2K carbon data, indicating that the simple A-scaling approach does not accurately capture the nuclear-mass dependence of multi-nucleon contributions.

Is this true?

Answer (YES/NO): YES